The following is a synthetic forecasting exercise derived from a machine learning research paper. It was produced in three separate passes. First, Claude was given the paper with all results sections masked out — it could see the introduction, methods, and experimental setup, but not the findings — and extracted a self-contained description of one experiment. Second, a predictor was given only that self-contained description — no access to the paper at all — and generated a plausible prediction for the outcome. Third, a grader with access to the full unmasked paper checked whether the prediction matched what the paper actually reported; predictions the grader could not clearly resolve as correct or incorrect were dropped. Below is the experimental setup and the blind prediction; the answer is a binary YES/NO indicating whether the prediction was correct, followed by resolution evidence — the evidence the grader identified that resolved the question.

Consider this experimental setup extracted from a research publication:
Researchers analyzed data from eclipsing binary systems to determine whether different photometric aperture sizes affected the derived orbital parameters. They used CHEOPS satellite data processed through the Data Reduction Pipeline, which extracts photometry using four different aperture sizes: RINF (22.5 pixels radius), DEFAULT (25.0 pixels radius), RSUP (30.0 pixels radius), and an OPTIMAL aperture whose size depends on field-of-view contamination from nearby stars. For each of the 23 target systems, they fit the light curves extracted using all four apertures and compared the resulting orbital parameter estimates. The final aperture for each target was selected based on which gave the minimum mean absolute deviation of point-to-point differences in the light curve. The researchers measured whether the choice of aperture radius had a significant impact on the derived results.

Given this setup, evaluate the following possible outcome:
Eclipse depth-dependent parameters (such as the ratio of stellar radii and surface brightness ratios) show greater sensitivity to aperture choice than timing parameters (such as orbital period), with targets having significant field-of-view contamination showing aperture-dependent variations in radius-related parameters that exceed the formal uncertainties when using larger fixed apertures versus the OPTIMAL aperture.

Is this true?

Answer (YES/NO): NO